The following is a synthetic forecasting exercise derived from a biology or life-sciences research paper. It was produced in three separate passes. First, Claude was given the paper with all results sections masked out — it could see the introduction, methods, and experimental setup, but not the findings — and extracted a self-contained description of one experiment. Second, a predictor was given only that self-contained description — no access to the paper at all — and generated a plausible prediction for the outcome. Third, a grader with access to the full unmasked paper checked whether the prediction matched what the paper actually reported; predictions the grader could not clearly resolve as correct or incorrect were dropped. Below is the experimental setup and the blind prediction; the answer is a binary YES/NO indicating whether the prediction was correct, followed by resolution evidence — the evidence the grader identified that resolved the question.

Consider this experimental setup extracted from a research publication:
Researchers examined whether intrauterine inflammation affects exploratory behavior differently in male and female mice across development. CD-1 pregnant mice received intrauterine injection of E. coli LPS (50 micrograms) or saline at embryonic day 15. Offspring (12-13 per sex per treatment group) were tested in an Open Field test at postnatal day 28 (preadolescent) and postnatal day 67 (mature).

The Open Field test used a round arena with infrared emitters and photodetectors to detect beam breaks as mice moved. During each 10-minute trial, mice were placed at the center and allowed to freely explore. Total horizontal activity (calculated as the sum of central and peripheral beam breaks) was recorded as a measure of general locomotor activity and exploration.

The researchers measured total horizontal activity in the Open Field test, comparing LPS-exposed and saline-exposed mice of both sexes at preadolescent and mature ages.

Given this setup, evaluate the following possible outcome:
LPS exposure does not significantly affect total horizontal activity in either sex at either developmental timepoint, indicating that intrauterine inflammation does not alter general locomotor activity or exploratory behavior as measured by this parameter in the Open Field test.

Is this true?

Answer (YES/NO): NO